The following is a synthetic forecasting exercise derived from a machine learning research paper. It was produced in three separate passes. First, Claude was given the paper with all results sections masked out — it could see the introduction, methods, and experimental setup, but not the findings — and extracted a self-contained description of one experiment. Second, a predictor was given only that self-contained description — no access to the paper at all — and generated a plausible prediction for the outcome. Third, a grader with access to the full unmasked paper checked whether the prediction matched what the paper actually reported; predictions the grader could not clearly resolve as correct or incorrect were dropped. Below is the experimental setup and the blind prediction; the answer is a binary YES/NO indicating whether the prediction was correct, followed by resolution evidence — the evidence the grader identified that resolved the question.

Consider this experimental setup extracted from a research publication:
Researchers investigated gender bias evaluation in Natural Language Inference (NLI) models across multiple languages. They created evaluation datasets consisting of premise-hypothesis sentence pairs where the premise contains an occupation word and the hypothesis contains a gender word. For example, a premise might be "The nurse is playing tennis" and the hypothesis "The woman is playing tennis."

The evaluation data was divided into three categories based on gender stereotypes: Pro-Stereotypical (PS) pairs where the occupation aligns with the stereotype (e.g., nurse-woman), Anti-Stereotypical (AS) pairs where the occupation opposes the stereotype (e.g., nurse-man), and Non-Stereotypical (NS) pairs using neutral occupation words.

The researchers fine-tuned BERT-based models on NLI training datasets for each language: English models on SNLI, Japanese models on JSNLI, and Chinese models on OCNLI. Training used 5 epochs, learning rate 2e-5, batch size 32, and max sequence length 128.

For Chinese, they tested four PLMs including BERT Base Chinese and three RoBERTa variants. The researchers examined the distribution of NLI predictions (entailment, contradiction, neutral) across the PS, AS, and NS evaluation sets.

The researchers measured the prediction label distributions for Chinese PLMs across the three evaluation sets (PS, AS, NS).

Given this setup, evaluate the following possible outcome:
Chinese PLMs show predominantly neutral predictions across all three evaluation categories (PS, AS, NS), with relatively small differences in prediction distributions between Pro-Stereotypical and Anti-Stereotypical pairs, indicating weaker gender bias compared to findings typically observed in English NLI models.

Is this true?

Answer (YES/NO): NO